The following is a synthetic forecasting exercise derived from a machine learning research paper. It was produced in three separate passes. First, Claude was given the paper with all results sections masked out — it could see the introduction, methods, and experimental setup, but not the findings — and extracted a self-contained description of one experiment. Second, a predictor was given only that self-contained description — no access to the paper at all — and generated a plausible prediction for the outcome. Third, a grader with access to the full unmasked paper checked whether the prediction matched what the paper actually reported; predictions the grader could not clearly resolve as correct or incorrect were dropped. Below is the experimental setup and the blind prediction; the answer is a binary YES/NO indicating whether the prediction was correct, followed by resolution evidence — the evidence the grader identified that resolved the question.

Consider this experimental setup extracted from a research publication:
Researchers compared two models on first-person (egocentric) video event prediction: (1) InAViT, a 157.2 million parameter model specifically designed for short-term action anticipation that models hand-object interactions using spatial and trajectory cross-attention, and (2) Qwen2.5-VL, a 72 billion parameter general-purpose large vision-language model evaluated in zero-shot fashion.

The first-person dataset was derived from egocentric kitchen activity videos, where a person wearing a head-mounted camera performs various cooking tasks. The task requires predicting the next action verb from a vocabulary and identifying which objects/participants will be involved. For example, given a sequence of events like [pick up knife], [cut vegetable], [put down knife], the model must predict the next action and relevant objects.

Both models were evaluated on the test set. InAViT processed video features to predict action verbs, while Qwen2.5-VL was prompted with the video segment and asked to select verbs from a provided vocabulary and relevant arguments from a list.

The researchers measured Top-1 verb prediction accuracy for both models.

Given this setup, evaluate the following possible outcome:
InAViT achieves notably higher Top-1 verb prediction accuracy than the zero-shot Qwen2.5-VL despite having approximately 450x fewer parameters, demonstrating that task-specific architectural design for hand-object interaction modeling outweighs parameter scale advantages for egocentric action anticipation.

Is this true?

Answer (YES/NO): YES